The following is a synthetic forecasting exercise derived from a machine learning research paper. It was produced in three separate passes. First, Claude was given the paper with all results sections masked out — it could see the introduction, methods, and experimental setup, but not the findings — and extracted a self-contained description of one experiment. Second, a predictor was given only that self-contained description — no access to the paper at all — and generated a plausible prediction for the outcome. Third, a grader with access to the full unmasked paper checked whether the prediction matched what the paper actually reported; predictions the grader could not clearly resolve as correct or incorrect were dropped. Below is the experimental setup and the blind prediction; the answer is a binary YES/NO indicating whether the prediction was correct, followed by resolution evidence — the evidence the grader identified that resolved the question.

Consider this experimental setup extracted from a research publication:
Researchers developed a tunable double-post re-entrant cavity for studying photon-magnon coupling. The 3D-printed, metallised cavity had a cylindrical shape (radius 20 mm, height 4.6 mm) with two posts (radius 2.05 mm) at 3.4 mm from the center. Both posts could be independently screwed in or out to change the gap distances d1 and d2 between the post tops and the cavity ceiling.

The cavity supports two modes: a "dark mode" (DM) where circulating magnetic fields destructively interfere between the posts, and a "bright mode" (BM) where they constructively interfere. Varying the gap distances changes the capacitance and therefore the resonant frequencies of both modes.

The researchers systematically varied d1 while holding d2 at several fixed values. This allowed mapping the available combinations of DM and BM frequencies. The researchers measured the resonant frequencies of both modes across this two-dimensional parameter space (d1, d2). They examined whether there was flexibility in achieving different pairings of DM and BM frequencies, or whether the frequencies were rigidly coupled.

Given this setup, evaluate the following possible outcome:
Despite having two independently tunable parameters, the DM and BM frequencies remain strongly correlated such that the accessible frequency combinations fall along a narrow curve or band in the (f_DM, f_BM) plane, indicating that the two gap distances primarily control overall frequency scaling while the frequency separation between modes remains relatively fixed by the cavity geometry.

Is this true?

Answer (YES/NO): NO